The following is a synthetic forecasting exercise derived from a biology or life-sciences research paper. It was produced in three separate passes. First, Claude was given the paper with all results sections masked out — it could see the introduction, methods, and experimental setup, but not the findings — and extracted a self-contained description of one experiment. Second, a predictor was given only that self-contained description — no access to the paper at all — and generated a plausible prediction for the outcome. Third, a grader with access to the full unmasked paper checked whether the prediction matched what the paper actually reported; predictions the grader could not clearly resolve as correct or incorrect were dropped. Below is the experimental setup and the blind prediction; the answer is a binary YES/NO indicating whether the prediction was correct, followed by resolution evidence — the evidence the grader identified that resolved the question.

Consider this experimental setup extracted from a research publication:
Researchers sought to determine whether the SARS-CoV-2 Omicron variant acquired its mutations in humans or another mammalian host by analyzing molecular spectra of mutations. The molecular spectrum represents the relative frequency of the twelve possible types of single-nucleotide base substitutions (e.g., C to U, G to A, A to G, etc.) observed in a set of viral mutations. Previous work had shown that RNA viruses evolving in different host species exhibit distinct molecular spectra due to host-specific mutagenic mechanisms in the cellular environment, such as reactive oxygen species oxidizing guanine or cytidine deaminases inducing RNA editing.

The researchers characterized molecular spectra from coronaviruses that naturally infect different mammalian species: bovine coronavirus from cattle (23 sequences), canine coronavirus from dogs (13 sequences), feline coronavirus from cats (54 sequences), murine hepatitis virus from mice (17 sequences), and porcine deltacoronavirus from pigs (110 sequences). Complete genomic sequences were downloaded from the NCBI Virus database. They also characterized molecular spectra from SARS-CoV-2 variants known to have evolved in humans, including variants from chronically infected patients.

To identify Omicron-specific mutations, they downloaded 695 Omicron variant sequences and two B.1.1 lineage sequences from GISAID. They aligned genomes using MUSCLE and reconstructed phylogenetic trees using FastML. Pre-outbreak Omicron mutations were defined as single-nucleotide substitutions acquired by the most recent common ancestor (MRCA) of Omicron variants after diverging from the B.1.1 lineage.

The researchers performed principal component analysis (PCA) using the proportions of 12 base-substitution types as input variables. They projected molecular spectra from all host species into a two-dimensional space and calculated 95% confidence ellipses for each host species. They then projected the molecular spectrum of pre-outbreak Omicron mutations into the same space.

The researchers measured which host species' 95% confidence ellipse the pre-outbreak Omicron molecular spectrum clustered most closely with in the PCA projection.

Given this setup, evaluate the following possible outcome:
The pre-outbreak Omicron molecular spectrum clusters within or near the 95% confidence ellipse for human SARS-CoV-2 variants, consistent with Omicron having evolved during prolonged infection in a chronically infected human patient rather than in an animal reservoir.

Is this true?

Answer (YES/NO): NO